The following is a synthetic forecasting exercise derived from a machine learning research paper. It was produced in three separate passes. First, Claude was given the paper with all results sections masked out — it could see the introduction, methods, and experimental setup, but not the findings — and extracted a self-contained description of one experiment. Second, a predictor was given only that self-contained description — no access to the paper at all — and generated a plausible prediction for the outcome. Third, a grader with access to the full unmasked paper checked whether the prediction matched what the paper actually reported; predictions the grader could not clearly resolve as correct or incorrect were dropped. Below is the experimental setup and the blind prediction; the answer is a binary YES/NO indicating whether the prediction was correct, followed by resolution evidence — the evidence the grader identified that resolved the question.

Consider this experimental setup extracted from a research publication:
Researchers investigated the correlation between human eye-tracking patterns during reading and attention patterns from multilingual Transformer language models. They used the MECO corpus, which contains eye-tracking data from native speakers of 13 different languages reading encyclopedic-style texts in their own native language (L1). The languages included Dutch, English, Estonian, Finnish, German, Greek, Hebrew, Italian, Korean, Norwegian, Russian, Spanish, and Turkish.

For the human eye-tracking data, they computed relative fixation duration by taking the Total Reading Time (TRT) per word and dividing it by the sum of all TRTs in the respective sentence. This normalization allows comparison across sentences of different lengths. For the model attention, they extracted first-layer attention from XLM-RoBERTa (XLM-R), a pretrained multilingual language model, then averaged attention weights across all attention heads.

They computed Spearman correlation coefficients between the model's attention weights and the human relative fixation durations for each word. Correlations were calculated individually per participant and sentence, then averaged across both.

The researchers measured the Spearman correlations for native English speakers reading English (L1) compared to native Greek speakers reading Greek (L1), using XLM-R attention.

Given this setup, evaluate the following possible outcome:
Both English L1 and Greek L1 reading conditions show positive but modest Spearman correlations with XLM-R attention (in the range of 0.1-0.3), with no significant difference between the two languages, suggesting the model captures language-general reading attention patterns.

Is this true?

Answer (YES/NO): NO